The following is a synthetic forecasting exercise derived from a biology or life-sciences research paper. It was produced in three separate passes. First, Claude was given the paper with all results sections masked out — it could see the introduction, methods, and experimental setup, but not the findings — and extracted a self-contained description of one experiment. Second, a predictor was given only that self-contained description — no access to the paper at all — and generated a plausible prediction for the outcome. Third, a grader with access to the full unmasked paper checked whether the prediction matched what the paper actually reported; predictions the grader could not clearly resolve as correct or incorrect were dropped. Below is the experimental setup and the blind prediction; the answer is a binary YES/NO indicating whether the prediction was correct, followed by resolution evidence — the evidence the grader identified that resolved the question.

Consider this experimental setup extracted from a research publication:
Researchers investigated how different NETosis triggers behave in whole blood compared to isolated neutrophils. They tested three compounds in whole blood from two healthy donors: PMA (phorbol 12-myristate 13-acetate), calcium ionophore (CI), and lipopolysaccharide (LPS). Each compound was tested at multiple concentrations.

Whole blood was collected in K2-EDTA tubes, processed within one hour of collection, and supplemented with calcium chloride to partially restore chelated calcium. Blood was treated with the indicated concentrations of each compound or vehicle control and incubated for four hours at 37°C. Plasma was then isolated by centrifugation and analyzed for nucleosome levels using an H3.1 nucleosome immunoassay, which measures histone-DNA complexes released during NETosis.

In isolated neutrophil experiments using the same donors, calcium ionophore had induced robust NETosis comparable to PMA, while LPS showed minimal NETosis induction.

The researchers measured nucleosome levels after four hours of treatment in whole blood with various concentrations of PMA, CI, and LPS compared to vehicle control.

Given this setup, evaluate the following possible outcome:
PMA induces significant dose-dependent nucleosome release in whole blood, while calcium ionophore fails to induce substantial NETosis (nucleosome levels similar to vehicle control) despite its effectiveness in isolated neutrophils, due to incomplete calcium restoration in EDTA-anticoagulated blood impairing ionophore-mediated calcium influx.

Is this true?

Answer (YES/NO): YES